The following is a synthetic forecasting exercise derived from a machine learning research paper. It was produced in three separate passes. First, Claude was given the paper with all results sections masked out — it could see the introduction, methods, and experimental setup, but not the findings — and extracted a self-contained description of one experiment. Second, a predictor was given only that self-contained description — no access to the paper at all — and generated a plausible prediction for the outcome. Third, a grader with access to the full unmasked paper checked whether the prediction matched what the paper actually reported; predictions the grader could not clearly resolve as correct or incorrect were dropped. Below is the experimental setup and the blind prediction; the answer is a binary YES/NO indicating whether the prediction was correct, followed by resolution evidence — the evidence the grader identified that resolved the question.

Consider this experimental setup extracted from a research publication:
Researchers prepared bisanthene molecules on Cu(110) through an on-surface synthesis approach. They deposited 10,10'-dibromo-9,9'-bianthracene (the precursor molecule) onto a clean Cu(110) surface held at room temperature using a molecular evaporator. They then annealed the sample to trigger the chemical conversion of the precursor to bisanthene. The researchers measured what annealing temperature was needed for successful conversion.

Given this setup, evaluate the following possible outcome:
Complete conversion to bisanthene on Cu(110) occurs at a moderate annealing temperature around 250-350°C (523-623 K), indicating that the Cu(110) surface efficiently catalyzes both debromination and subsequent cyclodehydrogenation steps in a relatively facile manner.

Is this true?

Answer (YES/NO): YES